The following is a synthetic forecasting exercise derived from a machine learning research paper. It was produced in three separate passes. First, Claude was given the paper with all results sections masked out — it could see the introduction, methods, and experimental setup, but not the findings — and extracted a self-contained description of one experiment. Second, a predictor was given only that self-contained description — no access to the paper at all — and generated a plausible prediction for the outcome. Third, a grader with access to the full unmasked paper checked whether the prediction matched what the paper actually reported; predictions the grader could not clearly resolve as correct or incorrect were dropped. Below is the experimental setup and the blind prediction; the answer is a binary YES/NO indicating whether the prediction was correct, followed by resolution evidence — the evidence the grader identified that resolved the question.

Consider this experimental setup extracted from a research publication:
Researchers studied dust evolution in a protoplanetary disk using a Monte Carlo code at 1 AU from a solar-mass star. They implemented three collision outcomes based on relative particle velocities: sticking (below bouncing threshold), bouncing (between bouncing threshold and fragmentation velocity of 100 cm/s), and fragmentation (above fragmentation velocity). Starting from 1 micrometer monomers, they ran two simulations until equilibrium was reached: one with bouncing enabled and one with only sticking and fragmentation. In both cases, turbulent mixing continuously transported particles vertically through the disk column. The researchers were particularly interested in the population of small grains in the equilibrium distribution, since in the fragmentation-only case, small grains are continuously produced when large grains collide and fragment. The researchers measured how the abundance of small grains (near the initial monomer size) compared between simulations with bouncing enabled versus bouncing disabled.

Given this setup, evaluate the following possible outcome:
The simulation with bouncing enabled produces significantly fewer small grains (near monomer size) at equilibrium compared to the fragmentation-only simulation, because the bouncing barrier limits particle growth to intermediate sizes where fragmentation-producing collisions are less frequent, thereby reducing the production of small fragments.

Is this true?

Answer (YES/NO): YES